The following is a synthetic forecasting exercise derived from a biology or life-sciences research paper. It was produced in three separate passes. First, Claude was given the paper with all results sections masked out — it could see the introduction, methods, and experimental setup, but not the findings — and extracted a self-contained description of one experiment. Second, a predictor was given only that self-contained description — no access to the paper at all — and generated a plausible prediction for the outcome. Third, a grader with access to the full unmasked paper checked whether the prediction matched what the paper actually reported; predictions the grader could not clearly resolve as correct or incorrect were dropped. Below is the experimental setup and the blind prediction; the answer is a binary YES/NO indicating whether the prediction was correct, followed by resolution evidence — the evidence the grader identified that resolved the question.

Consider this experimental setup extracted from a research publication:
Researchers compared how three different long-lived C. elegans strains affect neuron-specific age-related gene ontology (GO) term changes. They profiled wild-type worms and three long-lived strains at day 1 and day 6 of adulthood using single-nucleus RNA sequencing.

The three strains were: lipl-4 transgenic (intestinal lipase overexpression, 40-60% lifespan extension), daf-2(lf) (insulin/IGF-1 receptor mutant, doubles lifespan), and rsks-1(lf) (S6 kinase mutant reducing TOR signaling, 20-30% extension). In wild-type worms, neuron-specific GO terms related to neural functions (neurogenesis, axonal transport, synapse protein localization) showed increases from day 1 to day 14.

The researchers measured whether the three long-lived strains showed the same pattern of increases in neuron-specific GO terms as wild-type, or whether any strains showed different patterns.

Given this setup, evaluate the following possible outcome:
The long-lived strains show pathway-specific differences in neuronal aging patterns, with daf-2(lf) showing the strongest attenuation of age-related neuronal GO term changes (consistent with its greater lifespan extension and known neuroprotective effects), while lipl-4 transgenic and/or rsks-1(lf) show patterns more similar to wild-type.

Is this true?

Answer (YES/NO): NO